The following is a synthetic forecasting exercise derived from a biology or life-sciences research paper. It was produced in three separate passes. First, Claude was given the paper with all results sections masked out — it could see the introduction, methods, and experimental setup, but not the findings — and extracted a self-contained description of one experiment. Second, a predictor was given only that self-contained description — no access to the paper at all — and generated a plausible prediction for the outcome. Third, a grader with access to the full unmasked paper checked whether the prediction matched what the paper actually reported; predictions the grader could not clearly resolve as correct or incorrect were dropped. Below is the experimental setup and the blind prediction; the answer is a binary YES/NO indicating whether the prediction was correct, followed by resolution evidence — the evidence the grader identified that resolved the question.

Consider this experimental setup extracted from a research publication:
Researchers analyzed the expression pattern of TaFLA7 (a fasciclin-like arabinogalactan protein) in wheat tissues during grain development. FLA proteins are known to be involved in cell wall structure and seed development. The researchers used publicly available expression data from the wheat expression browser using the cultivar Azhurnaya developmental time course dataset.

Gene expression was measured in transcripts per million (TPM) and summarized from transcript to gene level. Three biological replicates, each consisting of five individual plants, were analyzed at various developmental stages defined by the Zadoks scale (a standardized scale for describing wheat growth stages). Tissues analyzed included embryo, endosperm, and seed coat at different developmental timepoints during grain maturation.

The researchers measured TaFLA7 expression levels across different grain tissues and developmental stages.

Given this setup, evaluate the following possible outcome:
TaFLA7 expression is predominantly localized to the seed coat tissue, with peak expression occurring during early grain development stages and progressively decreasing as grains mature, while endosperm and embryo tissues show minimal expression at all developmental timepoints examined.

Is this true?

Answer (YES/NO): NO